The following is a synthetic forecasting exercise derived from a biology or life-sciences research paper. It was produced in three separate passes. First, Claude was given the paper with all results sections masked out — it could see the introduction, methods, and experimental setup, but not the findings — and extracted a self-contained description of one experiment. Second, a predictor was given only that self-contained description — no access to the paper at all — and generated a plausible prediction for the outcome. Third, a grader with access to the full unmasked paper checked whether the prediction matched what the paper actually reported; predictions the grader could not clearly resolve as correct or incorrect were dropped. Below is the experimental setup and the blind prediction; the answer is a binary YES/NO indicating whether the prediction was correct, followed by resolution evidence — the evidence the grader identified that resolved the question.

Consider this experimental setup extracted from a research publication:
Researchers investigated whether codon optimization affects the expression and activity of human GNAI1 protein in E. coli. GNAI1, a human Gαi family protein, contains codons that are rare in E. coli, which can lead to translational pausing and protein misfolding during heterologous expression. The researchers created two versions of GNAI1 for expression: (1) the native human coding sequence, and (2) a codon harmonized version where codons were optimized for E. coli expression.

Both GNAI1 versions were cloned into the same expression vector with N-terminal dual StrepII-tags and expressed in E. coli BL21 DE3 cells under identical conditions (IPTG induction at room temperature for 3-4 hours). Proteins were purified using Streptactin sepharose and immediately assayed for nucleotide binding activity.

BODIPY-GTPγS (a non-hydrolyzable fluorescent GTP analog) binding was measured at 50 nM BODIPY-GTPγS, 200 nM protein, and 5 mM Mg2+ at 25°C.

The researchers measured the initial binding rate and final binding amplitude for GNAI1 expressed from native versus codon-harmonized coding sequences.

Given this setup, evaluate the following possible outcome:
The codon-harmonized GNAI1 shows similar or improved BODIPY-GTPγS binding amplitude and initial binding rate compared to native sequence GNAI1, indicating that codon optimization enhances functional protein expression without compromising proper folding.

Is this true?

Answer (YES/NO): NO